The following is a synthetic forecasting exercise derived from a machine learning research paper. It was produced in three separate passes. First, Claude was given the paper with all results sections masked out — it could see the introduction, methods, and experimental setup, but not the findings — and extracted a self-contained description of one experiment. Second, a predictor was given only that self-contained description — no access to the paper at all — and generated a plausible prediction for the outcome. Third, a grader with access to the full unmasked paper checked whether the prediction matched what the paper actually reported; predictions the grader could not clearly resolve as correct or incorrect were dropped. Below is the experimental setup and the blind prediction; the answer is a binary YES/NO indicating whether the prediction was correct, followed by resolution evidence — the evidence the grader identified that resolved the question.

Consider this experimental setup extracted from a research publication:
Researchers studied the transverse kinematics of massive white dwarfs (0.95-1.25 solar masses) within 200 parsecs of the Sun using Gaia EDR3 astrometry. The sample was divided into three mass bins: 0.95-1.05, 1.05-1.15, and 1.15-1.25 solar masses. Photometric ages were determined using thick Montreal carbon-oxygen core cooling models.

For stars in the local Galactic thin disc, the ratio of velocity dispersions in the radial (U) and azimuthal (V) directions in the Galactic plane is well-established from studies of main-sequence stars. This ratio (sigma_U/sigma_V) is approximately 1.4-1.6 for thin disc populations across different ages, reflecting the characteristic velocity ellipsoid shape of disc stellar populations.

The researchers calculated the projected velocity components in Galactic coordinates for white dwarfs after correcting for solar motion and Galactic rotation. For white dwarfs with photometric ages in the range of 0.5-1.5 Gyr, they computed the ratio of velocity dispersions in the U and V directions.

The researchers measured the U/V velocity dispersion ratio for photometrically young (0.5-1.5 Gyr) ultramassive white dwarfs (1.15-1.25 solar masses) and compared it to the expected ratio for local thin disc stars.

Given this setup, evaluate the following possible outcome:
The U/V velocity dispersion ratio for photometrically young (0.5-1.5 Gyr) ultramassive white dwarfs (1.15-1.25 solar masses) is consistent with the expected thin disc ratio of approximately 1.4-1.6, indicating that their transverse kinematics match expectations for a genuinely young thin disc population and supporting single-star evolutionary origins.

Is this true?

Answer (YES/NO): NO